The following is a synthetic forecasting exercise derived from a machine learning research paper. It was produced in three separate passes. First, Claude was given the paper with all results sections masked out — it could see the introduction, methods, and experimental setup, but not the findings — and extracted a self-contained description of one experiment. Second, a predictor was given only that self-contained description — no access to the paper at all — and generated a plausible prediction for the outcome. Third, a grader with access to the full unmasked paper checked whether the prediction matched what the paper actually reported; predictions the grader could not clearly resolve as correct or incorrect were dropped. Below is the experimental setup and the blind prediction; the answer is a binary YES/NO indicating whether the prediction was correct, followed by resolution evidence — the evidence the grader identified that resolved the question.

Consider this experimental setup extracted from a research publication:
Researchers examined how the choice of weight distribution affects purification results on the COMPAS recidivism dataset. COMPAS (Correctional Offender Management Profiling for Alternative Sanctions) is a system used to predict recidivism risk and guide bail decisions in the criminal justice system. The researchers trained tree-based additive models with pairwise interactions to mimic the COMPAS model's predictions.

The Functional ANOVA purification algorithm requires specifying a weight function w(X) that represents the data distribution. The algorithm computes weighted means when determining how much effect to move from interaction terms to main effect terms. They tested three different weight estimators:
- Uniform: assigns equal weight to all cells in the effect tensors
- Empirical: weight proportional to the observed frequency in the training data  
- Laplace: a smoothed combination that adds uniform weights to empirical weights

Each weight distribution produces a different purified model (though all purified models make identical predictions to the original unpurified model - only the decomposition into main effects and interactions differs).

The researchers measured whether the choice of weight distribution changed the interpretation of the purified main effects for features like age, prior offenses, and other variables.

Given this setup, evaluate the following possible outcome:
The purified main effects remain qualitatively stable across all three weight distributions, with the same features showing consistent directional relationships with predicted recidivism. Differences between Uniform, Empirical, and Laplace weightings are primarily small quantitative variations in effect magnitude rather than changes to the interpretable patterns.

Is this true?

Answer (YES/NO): NO